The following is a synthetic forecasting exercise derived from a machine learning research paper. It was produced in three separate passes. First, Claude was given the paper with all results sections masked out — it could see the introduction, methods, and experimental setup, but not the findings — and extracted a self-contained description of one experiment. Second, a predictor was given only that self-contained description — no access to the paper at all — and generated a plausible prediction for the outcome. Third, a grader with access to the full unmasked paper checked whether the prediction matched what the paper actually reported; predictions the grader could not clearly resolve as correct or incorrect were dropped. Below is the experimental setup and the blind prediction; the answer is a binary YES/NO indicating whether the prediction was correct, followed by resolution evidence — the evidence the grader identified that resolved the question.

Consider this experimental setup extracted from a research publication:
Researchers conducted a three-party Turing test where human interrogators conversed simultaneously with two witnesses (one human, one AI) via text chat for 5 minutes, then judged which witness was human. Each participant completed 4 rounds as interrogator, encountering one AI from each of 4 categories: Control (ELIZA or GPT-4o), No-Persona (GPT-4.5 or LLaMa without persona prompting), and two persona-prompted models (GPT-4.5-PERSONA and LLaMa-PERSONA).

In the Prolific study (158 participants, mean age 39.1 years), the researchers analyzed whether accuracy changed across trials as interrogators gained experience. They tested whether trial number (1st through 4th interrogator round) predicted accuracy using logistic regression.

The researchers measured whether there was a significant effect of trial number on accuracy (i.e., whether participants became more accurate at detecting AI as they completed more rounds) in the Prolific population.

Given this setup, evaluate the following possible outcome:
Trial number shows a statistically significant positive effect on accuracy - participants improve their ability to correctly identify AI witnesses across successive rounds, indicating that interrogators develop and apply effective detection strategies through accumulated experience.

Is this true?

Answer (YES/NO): YES